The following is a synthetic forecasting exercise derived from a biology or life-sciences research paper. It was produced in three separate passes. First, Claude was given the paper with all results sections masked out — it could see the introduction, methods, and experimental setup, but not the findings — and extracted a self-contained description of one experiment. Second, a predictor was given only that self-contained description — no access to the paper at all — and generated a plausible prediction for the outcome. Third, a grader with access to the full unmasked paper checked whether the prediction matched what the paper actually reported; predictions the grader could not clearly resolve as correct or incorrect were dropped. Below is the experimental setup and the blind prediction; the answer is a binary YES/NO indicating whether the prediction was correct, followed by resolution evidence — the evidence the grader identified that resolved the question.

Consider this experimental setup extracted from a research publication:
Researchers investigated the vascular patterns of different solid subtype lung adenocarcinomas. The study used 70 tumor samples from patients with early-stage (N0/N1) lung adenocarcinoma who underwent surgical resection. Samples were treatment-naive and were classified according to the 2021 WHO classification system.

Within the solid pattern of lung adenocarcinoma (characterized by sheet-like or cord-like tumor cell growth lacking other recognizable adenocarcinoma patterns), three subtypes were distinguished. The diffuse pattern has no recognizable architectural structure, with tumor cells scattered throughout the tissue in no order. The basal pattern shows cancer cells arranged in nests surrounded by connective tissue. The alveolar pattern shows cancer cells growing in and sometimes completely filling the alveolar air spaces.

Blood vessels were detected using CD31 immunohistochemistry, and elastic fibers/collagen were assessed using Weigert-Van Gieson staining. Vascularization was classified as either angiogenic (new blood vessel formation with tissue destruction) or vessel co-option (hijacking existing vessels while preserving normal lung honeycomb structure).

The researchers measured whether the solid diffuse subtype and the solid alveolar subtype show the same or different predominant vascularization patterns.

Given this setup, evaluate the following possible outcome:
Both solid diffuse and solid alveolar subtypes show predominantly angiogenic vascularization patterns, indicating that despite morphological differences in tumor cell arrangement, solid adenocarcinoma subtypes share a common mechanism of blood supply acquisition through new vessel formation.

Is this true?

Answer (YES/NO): NO